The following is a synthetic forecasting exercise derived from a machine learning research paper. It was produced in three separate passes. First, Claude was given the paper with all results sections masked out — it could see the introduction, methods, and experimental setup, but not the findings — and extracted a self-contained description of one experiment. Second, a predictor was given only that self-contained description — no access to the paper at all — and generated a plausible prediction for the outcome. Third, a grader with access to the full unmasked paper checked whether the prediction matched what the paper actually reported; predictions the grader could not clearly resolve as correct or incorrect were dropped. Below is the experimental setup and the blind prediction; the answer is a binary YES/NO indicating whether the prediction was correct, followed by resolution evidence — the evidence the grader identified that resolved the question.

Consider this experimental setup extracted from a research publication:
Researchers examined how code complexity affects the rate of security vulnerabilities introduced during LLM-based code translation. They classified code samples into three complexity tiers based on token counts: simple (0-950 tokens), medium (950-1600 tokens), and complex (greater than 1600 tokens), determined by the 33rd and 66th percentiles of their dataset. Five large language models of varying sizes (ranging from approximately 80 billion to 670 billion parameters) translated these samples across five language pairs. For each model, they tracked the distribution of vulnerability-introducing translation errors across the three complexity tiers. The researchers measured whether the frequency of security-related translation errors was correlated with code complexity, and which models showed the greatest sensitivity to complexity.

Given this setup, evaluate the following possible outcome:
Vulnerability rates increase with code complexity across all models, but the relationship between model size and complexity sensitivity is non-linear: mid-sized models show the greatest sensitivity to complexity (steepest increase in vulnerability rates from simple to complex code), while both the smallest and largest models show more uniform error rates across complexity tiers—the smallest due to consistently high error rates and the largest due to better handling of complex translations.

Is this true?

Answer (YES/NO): NO